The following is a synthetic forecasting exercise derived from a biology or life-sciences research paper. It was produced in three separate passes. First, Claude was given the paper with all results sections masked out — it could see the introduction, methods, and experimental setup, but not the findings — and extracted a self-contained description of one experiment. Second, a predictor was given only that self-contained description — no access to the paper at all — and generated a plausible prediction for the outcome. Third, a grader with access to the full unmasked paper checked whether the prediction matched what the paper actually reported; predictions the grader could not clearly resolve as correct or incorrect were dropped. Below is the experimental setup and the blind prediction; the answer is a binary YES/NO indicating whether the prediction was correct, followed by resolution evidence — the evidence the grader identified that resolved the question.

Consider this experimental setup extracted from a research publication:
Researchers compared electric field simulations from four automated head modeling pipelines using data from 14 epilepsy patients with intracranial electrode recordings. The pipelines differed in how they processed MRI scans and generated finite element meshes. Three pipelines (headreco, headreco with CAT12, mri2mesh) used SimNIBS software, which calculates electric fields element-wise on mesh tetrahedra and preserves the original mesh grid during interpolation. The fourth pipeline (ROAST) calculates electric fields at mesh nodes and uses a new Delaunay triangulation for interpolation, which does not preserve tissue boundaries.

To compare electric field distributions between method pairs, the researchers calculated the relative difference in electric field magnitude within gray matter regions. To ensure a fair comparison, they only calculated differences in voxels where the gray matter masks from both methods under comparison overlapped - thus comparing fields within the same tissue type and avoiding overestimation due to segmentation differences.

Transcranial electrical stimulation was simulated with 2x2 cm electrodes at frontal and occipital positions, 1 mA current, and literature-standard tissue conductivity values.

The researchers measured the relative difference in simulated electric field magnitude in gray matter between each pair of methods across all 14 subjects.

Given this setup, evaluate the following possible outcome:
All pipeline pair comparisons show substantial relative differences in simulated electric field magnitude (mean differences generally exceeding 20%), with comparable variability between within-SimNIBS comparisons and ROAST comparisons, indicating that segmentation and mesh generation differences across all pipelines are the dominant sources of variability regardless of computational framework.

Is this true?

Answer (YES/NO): NO